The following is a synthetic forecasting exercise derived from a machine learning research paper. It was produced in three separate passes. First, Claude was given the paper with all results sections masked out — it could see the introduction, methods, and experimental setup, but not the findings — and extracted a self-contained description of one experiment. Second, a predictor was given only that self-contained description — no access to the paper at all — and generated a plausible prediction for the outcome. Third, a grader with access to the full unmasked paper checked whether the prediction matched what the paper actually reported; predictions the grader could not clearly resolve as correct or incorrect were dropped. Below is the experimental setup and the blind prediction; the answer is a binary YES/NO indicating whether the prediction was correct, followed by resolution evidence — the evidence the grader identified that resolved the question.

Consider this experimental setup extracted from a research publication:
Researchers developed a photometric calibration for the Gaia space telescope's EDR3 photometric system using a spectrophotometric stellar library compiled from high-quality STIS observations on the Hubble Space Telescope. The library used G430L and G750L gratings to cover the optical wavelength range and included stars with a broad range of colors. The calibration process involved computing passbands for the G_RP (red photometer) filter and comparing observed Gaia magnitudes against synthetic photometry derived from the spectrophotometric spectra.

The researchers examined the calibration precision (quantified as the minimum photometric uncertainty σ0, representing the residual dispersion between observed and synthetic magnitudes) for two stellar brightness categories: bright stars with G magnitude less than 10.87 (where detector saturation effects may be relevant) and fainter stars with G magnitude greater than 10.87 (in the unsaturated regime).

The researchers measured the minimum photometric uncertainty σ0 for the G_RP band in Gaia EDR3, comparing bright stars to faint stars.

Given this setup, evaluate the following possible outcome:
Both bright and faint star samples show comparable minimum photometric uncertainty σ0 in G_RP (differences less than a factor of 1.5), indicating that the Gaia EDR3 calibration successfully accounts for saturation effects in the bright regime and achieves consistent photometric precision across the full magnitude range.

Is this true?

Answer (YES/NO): NO